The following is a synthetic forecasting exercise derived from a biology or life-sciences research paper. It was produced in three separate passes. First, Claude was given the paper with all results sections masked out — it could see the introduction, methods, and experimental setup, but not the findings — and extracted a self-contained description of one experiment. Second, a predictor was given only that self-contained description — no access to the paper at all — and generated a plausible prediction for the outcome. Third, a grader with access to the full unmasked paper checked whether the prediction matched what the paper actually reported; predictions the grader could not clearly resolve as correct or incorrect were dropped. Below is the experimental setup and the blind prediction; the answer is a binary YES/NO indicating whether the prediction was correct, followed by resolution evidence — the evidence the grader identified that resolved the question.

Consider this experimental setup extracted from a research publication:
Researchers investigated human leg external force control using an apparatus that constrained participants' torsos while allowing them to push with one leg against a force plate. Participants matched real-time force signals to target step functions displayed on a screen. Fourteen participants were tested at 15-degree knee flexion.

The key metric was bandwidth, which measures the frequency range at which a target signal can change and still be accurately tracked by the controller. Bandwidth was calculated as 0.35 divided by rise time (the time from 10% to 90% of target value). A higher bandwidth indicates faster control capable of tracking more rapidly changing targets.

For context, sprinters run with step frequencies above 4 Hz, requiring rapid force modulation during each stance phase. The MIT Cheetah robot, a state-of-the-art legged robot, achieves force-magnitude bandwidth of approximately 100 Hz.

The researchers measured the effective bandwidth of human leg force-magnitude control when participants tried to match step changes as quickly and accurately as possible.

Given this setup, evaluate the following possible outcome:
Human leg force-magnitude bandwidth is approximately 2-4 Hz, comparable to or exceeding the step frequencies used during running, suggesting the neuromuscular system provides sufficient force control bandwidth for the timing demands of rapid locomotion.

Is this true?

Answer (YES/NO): NO